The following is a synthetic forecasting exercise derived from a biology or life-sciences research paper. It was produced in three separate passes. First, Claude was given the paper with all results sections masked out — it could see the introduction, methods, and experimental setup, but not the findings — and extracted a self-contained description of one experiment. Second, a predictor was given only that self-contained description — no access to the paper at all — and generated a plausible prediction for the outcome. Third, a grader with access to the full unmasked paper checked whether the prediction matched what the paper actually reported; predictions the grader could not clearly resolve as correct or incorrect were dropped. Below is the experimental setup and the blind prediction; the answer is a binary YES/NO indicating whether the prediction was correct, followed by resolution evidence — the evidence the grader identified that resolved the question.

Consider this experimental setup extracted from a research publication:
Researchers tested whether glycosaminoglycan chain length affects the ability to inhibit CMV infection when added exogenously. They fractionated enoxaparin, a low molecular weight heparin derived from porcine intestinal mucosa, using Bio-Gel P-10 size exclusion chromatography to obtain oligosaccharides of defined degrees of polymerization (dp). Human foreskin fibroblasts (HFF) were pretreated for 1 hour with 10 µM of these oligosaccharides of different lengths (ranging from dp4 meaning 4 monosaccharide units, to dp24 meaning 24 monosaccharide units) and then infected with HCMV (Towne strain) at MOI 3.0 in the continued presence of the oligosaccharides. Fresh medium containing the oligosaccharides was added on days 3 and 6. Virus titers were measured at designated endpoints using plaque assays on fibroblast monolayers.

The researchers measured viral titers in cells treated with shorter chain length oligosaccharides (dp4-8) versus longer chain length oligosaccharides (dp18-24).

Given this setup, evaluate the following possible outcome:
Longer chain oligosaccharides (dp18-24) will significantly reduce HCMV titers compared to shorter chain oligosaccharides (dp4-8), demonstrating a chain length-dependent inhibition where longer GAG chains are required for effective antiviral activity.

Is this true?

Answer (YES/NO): YES